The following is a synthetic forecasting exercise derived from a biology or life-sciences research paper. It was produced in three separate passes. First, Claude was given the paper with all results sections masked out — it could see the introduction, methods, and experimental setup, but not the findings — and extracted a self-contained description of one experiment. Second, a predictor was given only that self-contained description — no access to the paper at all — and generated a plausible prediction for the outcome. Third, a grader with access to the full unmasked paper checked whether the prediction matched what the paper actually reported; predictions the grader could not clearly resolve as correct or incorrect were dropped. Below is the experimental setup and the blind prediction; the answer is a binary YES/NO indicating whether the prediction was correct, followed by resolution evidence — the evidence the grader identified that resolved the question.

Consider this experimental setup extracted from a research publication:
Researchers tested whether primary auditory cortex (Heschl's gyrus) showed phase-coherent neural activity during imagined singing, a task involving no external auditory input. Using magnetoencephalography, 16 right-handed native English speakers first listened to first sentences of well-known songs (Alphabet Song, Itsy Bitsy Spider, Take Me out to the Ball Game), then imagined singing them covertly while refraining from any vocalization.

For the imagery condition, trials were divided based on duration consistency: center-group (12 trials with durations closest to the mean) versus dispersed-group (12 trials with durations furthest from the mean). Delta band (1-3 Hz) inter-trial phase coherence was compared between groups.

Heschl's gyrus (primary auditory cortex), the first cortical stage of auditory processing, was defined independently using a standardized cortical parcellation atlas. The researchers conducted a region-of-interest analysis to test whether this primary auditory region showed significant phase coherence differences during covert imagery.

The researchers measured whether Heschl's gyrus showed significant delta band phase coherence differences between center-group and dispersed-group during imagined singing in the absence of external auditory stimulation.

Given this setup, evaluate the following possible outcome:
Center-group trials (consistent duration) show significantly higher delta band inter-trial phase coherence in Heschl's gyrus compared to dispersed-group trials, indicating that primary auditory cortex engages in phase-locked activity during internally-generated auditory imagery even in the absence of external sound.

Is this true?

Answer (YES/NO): YES